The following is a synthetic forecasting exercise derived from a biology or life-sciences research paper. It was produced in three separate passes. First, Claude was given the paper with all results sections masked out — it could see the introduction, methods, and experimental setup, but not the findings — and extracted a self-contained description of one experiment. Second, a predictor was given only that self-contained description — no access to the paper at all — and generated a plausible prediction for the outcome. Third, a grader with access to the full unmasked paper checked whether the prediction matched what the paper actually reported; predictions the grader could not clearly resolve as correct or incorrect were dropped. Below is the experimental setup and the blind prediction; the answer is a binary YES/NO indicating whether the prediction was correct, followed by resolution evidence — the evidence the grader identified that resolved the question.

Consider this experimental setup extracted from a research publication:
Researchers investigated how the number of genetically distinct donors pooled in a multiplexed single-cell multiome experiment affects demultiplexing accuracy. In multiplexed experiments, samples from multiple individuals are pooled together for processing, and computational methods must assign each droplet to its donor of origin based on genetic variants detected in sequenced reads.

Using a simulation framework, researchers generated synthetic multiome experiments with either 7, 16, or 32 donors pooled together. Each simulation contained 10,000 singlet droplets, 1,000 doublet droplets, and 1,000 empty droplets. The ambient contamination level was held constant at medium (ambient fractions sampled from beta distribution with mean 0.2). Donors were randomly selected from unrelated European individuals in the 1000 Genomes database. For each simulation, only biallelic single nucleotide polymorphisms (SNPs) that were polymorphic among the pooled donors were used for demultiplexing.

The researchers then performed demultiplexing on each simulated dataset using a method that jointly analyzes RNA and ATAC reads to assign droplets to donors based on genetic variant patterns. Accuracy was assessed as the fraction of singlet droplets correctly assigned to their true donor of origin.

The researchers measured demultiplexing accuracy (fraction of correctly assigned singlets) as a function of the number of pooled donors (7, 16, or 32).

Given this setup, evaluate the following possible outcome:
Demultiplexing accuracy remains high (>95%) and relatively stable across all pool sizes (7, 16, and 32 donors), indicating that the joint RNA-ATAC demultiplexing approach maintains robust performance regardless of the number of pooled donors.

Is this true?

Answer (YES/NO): YES